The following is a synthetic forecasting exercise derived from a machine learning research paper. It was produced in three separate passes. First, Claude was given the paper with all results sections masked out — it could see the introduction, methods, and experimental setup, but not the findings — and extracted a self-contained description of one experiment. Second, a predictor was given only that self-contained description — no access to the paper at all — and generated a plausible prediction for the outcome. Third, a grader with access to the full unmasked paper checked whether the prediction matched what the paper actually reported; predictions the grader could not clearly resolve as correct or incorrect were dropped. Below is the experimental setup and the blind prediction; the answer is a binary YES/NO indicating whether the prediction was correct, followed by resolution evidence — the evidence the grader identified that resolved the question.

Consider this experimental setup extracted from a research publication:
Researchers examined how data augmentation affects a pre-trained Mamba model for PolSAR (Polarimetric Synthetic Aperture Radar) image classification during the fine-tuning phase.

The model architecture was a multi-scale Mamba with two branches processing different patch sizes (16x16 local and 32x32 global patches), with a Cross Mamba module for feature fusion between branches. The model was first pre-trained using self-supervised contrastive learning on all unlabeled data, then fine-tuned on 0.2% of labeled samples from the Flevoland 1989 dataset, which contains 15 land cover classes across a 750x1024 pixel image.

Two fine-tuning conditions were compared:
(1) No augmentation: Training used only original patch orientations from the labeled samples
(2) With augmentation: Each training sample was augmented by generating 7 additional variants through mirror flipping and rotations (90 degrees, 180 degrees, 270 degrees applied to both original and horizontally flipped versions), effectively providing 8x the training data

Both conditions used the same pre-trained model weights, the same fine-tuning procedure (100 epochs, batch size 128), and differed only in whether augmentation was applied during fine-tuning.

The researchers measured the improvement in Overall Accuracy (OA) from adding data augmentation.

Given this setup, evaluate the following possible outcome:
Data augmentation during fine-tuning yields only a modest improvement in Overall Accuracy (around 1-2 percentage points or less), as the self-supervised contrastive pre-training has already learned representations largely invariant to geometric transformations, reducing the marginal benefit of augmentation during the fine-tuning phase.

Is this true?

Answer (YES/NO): YES